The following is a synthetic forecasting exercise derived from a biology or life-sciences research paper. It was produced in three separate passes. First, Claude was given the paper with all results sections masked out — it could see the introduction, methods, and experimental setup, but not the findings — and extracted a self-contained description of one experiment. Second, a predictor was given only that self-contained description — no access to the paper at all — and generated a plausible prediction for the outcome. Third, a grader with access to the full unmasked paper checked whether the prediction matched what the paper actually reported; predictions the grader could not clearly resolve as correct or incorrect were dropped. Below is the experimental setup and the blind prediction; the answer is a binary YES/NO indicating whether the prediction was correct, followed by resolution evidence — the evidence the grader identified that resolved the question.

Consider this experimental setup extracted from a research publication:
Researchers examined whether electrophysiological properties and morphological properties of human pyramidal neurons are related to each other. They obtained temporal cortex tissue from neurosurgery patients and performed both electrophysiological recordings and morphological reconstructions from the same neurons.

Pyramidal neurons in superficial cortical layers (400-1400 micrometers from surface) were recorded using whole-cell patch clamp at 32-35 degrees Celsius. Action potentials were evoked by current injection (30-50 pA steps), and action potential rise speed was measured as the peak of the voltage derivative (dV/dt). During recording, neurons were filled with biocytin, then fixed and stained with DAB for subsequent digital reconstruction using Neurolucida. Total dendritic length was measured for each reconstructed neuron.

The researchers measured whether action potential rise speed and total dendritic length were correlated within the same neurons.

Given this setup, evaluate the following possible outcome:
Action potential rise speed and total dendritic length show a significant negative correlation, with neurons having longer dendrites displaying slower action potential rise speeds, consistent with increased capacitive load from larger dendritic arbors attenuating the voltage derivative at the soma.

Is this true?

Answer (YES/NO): NO